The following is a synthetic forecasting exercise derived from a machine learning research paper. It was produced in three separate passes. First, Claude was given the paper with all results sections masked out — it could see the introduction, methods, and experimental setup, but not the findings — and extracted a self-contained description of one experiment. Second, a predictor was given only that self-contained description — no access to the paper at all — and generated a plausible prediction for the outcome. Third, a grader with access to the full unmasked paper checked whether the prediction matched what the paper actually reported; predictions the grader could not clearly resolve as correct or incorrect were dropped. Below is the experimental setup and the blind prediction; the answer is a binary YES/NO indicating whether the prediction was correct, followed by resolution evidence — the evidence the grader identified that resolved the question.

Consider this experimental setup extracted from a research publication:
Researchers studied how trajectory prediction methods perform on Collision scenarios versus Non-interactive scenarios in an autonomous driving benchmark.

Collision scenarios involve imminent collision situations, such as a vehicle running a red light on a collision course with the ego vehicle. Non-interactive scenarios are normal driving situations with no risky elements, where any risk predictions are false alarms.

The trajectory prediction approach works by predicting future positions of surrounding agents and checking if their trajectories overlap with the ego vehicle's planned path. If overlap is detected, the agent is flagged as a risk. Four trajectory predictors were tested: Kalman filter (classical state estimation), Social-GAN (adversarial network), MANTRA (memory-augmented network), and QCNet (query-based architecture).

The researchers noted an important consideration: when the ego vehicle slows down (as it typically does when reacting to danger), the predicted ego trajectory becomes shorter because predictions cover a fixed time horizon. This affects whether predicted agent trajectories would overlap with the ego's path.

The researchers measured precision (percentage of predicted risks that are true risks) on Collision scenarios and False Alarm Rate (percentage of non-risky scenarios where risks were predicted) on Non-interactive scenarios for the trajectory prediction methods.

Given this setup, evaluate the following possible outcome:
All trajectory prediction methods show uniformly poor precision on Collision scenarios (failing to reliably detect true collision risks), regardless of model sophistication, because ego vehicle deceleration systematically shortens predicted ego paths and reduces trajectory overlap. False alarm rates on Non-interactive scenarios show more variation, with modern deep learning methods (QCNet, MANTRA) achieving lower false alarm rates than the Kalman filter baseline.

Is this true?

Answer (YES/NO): NO